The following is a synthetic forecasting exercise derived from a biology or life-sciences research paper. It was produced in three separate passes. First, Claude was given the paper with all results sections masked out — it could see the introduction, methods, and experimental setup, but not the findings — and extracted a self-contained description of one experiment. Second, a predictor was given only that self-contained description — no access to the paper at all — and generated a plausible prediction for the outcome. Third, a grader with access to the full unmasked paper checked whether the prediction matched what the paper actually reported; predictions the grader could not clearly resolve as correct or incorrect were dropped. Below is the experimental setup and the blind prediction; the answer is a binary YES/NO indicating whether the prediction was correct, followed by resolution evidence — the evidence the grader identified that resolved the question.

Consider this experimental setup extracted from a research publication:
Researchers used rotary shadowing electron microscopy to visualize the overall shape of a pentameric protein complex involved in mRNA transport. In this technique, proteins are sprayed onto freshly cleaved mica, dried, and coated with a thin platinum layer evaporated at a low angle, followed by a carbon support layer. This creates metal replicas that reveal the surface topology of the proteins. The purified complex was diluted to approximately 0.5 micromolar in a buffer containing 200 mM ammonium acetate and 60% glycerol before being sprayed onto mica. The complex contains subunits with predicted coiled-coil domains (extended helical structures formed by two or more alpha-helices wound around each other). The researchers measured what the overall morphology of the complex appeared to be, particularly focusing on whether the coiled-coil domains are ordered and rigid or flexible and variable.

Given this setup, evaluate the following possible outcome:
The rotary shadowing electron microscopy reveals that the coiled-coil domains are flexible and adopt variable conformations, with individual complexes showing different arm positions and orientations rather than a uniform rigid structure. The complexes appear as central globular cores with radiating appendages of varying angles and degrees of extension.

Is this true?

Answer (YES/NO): YES